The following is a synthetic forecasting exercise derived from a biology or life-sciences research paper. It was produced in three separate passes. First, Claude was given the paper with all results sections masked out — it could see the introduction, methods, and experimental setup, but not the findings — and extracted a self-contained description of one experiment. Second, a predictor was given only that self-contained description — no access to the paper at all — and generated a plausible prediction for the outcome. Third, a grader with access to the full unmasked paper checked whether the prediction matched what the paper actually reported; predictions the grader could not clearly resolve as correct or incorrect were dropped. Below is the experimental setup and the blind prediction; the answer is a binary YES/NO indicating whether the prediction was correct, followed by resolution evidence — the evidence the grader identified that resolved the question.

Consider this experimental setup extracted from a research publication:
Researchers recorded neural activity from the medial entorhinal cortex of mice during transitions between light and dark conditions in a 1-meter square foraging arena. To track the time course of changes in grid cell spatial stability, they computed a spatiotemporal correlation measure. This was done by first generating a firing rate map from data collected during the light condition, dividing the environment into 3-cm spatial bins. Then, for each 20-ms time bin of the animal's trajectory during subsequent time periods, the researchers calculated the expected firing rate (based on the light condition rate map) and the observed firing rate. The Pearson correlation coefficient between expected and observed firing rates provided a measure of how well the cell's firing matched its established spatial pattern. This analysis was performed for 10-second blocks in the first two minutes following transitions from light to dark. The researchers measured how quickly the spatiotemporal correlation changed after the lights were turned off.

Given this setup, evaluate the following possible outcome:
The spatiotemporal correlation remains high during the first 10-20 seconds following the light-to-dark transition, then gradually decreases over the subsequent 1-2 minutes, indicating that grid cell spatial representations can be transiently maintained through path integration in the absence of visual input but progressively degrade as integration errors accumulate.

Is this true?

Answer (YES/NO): NO